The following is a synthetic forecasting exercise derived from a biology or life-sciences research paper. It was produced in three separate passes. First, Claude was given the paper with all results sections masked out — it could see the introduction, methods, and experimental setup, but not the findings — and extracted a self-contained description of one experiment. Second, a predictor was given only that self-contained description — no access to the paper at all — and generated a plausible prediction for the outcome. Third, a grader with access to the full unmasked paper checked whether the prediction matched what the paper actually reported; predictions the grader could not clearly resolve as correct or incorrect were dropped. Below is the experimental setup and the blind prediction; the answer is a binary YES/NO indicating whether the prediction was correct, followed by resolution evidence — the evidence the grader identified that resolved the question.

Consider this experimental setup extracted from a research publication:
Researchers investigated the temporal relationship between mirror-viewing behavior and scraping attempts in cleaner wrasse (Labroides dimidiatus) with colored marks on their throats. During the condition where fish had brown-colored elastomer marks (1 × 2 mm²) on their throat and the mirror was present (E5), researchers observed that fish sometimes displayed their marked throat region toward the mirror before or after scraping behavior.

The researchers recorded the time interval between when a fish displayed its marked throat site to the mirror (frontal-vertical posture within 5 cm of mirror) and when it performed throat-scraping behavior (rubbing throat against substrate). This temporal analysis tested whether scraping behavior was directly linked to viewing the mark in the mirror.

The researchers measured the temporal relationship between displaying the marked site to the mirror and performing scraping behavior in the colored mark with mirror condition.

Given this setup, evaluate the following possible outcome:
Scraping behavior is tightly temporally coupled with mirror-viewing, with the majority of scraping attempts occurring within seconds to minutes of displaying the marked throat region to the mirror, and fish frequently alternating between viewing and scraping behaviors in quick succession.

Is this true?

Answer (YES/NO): YES